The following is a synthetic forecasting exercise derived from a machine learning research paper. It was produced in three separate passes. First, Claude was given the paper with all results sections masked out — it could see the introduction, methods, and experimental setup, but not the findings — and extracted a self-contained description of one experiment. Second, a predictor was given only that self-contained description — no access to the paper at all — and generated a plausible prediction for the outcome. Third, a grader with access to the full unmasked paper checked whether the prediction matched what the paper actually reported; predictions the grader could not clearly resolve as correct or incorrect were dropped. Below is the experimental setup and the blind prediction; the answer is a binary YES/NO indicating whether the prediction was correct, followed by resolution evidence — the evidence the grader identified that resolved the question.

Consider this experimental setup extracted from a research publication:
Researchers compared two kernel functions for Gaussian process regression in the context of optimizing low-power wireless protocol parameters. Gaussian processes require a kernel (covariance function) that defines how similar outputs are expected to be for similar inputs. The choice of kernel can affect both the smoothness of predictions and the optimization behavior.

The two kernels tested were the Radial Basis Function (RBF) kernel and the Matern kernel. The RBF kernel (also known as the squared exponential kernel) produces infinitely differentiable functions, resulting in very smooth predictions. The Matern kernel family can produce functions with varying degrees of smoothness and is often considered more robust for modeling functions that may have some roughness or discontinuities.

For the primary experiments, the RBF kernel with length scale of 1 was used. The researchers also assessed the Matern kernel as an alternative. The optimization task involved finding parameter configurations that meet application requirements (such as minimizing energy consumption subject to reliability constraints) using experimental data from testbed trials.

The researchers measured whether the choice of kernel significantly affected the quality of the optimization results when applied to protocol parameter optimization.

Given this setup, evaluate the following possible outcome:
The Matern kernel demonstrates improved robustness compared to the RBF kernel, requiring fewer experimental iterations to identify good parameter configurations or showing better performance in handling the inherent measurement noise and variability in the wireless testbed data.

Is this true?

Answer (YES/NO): NO